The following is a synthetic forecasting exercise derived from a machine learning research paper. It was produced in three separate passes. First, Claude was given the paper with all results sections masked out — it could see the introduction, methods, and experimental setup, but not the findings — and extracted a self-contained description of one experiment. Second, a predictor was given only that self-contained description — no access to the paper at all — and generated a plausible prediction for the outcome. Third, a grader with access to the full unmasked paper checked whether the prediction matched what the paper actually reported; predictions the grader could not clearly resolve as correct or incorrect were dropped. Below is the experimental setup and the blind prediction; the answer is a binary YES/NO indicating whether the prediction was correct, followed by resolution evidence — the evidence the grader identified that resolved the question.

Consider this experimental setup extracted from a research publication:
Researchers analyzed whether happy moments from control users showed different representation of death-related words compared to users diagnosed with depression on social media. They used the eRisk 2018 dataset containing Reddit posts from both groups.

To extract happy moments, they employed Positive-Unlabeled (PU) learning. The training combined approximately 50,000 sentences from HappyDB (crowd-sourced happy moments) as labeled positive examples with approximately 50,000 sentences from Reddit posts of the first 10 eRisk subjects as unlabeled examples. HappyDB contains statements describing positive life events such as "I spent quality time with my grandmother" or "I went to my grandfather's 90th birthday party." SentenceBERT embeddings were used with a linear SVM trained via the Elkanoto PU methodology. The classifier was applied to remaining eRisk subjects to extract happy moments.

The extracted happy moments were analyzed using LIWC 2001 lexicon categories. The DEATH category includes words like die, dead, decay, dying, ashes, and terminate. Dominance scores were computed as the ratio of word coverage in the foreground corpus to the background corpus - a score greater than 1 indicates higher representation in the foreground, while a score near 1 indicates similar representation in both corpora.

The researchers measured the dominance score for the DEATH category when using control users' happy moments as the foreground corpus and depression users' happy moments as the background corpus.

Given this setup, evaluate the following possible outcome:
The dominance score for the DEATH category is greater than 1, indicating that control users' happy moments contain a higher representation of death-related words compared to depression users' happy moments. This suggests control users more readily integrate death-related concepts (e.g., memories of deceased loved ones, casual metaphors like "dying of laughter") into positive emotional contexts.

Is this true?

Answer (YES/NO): YES